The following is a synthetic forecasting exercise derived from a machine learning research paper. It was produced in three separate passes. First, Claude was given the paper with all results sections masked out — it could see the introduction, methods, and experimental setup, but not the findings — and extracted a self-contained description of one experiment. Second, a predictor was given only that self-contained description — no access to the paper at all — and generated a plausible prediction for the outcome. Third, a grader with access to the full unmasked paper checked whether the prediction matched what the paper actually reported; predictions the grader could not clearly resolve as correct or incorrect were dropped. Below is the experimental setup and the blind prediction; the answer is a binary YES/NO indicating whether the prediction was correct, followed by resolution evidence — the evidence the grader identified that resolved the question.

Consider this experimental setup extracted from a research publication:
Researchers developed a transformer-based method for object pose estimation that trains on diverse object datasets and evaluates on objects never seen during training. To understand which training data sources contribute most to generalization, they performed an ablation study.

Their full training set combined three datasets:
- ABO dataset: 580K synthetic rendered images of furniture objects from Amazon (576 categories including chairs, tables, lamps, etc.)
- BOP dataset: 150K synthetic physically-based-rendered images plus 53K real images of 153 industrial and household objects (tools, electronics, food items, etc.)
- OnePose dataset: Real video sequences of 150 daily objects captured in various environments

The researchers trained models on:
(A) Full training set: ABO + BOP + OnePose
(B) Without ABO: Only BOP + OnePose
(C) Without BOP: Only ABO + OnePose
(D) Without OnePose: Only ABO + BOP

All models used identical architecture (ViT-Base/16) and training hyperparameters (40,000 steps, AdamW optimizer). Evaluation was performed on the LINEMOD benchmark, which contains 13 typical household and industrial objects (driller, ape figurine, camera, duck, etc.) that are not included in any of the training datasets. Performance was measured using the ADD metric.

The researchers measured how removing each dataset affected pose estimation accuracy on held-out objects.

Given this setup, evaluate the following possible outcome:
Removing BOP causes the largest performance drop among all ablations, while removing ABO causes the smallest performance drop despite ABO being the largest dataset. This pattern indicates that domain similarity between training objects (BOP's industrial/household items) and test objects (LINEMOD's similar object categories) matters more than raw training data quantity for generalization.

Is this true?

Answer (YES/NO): NO